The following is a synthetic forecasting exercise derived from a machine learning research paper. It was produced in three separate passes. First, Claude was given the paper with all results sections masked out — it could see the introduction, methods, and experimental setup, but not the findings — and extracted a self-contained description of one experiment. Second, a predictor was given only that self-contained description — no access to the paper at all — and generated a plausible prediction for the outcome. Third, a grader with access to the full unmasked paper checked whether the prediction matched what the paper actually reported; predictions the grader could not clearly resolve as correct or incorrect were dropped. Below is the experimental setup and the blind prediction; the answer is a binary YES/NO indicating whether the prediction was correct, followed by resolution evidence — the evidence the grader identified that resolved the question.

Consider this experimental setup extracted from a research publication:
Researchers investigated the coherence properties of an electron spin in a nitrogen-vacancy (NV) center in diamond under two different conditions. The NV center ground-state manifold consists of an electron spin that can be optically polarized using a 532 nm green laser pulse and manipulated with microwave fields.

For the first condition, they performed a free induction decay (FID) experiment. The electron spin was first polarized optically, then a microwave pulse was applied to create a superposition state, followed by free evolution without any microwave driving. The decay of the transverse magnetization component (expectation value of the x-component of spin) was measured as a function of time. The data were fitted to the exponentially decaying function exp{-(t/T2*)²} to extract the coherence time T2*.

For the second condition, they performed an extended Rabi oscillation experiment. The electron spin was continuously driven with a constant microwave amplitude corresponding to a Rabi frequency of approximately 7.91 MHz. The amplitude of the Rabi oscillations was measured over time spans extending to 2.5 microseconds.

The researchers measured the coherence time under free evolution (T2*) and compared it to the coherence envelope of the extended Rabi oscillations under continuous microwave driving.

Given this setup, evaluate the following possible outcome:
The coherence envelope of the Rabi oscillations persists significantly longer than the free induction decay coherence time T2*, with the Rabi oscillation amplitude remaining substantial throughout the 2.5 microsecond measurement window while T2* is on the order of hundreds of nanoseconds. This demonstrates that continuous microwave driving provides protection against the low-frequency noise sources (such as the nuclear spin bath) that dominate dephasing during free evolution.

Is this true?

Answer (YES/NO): YES